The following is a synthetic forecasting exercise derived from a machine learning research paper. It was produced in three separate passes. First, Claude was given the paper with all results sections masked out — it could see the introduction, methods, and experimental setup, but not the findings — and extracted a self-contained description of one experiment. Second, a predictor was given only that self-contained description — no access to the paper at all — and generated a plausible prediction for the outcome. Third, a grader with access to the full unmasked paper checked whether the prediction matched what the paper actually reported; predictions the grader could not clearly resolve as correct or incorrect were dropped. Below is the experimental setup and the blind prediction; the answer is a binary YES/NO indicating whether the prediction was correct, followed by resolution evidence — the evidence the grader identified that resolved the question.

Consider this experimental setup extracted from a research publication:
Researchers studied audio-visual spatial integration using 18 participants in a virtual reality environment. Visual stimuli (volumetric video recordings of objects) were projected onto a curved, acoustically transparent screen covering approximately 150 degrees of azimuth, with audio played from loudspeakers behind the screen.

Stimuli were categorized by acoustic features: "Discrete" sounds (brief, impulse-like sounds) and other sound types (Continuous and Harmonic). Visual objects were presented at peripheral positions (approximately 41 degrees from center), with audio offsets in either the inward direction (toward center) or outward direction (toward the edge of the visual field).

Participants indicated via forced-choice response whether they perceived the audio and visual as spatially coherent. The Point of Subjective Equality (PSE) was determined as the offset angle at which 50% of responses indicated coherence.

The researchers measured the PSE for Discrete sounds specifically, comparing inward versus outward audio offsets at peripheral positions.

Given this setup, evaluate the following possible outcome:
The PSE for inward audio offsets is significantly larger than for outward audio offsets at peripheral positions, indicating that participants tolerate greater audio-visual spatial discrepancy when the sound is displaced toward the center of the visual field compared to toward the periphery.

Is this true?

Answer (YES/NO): NO